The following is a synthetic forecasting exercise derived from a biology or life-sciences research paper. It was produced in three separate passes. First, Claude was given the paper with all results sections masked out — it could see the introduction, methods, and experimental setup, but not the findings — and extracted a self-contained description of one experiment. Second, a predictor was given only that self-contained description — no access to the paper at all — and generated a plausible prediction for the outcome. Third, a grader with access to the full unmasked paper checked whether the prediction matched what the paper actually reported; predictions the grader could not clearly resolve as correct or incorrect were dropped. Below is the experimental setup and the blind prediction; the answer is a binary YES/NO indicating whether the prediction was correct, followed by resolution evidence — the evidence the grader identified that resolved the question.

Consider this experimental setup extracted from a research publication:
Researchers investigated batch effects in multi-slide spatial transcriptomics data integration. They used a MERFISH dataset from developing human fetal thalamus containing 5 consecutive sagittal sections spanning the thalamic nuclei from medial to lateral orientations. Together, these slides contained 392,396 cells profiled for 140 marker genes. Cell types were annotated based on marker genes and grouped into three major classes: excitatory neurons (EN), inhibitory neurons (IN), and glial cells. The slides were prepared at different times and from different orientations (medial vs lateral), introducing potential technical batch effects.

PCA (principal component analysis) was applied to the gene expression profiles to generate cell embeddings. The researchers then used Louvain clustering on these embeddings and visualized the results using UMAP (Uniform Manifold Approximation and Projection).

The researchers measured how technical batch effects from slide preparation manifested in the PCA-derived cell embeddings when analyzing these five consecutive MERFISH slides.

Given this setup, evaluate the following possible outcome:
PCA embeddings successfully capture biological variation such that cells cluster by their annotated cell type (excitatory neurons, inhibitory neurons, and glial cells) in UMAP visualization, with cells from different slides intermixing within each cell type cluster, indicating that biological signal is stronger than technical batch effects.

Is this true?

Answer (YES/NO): NO